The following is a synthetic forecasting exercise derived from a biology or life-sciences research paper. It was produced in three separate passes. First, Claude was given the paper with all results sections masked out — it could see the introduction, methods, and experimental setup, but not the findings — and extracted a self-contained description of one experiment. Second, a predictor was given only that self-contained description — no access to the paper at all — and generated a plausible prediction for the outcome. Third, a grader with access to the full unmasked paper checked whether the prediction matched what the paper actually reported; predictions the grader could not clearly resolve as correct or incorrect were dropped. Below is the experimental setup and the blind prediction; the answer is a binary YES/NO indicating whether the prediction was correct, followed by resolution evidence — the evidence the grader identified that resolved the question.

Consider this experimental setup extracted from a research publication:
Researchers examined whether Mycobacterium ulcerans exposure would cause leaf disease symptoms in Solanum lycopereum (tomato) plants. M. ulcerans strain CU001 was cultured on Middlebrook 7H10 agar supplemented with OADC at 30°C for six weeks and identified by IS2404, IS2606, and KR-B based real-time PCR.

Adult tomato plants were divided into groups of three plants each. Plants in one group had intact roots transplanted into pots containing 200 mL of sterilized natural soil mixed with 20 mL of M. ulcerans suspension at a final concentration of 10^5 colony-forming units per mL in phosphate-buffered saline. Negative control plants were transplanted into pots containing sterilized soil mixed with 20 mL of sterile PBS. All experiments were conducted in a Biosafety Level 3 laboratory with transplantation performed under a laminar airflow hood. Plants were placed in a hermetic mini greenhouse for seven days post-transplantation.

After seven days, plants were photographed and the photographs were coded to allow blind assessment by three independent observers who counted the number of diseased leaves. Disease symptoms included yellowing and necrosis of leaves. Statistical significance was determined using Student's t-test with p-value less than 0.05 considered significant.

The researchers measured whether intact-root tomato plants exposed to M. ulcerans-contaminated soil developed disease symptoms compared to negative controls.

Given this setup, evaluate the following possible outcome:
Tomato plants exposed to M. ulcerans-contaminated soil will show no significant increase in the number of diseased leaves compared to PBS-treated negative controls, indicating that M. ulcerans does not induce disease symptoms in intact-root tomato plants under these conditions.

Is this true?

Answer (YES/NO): YES